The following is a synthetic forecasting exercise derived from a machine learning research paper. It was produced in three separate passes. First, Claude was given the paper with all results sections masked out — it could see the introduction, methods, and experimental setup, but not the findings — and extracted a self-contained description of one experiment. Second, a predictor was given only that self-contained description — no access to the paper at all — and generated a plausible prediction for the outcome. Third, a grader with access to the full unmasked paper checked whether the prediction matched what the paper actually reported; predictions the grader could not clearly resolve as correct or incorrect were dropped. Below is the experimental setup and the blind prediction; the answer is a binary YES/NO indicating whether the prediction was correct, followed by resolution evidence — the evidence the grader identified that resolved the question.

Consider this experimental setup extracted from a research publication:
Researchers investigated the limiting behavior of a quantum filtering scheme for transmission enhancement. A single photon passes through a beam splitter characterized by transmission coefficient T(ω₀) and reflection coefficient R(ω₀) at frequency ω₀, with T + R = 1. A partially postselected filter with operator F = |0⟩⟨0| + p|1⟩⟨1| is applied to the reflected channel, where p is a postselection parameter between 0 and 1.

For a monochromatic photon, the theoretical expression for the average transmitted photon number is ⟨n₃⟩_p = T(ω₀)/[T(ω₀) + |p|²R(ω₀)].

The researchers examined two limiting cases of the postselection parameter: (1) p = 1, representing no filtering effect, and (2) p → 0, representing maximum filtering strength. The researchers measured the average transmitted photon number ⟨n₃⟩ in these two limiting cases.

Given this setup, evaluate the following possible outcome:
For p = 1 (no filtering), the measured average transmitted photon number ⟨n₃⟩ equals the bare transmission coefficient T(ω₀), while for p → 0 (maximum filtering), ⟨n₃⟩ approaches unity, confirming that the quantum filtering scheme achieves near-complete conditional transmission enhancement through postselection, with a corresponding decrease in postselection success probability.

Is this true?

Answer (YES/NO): YES